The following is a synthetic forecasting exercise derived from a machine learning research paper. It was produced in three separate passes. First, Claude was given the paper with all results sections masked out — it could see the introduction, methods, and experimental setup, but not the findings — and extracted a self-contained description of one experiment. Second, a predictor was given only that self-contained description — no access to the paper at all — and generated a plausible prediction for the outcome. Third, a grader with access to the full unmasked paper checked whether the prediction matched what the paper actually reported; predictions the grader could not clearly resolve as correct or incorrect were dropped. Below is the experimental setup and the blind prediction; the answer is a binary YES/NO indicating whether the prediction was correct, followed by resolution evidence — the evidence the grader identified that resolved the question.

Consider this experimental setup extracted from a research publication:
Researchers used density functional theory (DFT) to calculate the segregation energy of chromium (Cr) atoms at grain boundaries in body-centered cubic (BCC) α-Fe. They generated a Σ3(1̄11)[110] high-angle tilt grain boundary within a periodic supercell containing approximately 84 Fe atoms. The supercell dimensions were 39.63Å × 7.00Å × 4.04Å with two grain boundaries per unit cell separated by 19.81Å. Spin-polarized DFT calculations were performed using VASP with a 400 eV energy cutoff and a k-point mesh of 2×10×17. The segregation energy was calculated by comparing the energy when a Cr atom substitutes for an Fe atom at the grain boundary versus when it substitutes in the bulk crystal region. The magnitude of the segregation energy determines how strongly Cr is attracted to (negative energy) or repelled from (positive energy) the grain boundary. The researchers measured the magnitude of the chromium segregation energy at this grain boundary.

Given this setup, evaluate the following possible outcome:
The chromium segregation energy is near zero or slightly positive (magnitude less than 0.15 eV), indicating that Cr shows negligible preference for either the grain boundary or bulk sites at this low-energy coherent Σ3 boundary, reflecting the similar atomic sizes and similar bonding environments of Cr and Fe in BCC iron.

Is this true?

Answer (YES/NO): NO